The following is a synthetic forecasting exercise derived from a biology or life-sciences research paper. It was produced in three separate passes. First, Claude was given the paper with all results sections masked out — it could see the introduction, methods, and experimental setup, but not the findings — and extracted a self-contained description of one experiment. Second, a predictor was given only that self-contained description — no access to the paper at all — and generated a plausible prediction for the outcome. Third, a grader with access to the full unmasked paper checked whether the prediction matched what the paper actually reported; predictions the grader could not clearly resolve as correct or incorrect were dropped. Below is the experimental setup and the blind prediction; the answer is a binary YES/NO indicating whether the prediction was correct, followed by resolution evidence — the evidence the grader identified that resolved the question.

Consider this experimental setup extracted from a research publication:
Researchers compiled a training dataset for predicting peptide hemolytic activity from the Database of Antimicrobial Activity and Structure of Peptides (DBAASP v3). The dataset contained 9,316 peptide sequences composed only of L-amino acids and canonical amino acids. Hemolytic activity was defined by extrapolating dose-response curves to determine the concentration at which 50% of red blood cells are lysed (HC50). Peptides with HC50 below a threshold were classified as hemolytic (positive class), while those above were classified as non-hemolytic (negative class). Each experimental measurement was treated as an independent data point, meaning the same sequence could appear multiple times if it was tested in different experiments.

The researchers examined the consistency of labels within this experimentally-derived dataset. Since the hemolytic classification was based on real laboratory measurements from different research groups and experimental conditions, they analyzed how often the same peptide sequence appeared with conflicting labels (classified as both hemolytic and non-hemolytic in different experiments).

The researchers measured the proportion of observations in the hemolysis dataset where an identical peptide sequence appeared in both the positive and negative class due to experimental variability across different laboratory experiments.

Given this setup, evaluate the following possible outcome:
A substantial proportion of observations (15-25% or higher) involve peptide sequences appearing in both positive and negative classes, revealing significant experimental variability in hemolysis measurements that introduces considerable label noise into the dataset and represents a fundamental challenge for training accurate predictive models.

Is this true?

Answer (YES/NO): YES